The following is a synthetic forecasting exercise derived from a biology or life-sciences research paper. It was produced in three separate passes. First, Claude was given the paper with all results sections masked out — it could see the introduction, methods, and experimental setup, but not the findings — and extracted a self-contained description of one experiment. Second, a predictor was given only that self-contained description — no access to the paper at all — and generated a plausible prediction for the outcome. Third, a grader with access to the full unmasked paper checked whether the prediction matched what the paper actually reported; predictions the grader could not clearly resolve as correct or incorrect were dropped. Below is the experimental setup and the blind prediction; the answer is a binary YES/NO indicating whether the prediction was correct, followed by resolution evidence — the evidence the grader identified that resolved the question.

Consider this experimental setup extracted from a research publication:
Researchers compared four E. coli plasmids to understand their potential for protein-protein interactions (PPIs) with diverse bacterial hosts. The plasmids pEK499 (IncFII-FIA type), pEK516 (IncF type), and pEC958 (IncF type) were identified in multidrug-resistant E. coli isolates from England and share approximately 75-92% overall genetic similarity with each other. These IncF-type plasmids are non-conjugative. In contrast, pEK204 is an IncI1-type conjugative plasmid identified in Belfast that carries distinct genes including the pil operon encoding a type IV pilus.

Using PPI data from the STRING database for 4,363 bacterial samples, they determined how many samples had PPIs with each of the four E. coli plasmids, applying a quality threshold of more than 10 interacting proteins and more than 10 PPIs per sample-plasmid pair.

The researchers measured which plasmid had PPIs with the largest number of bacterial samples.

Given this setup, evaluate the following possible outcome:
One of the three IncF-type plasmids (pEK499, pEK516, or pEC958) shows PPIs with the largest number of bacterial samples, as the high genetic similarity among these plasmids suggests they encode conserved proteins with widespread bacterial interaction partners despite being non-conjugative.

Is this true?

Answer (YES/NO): YES